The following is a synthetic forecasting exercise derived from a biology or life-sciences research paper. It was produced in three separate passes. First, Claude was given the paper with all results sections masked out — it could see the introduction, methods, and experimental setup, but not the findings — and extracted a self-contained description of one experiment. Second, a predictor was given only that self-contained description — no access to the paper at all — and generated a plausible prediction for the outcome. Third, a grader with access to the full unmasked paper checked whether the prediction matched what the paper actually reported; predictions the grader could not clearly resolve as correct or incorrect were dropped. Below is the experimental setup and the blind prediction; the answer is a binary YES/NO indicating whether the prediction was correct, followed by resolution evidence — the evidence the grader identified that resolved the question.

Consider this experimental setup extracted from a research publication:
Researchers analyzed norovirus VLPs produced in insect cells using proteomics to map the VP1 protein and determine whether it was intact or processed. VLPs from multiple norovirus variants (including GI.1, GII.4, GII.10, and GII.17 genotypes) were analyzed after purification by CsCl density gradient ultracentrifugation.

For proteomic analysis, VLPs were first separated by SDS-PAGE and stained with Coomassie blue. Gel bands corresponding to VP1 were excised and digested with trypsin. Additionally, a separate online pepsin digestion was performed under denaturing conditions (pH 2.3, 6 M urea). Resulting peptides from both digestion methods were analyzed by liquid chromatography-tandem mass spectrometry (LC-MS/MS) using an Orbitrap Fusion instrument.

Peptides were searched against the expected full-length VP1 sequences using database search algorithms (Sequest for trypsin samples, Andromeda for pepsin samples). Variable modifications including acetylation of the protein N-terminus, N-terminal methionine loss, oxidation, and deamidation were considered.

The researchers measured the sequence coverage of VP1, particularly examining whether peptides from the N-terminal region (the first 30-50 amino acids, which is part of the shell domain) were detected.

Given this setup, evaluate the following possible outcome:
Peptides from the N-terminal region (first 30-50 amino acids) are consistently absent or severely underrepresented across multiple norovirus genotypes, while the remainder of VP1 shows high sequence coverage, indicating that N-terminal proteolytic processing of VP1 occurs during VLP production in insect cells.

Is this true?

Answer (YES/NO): YES